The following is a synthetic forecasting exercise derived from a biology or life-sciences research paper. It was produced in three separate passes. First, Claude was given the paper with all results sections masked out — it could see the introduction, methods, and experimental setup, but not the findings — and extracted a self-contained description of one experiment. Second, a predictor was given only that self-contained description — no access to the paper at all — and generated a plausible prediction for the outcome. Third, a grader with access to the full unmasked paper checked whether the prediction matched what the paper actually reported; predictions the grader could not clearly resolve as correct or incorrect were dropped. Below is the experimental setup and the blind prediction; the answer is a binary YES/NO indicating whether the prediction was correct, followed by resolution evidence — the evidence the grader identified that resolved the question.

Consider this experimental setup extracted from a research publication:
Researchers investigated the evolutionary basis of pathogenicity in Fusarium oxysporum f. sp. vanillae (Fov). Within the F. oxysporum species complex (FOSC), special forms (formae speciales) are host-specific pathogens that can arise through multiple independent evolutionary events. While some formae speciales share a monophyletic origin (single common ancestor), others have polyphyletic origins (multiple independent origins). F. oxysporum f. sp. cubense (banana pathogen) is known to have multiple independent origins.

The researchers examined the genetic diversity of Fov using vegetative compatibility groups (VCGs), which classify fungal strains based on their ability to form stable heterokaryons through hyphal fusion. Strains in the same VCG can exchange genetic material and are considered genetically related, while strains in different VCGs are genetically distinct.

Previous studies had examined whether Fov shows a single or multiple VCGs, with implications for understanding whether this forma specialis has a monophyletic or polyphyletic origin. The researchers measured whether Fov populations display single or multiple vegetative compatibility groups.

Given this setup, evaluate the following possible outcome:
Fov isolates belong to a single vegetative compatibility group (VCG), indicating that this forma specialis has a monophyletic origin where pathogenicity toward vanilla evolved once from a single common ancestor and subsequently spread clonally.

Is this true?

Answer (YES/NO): NO